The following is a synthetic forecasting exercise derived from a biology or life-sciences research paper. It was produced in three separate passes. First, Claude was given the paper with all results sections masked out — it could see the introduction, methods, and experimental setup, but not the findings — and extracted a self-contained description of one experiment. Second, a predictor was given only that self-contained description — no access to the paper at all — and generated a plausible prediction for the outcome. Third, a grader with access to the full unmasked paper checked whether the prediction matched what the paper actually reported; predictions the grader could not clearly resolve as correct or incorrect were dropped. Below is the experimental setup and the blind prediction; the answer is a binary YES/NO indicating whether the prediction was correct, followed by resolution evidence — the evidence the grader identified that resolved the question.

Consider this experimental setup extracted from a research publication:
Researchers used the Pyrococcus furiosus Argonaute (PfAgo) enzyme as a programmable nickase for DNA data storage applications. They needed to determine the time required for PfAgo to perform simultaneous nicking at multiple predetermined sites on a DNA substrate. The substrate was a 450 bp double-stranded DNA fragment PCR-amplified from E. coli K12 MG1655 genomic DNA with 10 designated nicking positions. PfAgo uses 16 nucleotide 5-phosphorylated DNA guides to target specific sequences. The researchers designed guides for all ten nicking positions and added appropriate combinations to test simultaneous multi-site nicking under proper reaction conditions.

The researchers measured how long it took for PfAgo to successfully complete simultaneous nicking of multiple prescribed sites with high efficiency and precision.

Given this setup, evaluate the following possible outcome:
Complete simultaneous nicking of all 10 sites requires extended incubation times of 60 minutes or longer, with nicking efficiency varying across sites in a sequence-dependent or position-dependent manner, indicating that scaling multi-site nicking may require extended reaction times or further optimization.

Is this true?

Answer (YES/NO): NO